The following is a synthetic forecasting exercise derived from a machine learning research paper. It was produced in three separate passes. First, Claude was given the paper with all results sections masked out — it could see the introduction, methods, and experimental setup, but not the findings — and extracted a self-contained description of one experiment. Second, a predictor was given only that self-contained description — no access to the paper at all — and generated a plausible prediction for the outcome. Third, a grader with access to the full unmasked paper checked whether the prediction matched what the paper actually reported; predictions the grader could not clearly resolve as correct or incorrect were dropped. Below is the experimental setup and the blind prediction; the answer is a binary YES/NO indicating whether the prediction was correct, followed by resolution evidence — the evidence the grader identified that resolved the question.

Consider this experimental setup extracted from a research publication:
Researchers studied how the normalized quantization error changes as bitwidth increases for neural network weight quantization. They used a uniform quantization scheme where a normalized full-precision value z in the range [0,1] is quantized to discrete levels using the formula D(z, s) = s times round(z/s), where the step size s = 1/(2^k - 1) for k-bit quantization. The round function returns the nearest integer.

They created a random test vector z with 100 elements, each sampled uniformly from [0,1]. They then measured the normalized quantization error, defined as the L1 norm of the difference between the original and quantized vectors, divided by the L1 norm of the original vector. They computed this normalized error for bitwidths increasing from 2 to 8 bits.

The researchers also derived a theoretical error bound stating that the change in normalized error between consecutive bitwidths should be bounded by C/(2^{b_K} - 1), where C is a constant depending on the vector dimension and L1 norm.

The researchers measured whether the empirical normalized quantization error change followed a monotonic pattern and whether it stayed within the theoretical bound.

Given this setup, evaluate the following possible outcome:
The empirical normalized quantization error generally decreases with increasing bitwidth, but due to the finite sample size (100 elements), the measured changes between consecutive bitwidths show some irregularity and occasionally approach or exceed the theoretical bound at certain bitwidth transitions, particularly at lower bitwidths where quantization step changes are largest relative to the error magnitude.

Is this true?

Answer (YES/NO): NO